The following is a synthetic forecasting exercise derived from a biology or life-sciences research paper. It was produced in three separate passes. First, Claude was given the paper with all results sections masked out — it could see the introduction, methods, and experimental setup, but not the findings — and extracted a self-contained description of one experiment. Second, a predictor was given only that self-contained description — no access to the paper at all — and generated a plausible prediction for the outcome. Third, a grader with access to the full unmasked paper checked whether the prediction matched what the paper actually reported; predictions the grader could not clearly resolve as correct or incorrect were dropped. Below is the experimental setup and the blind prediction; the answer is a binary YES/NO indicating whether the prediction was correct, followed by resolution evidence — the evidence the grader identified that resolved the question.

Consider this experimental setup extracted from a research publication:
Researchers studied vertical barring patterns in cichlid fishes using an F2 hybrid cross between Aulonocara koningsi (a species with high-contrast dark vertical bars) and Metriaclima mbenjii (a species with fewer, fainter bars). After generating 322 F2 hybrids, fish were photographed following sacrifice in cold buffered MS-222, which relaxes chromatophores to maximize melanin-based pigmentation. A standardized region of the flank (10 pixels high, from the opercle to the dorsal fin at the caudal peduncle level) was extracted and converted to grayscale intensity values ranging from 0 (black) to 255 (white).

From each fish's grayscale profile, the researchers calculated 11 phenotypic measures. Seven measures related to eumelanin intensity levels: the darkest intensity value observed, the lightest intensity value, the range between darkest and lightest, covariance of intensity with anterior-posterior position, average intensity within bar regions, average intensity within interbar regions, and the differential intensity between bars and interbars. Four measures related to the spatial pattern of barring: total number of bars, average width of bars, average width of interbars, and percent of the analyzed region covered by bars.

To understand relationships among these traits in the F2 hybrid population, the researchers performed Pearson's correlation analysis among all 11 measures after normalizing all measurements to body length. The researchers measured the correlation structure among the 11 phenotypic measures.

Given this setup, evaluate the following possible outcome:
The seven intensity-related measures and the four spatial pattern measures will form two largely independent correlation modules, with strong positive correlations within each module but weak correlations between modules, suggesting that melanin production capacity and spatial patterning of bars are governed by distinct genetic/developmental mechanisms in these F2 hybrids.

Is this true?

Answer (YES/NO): YES